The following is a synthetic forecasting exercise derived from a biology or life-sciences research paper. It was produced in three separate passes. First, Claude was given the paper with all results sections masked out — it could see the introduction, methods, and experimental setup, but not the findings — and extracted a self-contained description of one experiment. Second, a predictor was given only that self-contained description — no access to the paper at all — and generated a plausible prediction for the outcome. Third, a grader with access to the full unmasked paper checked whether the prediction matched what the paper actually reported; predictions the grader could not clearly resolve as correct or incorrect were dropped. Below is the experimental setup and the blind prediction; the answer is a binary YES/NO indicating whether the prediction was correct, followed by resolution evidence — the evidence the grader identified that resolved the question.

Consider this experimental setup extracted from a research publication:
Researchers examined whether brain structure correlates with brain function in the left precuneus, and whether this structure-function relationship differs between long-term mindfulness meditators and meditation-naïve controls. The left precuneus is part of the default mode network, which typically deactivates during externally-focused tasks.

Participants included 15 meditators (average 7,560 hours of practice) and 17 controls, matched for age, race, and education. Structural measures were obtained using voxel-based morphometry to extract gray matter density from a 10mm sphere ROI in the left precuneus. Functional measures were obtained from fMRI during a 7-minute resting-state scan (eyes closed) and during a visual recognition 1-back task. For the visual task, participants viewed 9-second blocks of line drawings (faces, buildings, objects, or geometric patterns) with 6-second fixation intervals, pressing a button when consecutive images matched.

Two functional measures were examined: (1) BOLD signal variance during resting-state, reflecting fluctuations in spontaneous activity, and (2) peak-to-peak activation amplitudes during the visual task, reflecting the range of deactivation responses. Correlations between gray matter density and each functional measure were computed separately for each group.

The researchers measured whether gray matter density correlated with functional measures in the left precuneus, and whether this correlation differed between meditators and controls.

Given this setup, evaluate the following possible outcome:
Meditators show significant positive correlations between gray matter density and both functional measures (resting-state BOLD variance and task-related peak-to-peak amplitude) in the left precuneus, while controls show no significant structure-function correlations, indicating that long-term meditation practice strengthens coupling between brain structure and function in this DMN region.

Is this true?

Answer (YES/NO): YES